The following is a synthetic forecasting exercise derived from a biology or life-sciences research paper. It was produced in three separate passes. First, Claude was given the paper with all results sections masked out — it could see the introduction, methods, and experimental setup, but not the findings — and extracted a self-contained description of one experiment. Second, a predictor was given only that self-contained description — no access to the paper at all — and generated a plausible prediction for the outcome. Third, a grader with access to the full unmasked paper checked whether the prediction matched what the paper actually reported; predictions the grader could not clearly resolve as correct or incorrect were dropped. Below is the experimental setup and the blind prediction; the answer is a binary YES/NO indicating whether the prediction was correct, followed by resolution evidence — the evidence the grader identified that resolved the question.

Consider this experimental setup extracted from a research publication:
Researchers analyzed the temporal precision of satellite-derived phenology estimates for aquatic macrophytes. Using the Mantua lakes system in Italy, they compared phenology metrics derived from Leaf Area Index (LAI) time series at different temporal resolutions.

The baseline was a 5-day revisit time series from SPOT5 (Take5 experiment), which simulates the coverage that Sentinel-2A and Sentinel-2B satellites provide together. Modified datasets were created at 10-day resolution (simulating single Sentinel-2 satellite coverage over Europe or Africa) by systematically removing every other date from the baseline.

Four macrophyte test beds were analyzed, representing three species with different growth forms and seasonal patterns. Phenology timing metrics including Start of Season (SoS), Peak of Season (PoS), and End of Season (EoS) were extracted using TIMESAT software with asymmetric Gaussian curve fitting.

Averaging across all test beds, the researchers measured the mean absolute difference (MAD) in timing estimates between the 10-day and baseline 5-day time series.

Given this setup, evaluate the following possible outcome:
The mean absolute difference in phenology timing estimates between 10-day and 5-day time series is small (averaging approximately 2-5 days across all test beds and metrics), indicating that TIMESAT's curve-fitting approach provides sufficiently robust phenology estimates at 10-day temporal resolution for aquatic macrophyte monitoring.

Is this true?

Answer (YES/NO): NO